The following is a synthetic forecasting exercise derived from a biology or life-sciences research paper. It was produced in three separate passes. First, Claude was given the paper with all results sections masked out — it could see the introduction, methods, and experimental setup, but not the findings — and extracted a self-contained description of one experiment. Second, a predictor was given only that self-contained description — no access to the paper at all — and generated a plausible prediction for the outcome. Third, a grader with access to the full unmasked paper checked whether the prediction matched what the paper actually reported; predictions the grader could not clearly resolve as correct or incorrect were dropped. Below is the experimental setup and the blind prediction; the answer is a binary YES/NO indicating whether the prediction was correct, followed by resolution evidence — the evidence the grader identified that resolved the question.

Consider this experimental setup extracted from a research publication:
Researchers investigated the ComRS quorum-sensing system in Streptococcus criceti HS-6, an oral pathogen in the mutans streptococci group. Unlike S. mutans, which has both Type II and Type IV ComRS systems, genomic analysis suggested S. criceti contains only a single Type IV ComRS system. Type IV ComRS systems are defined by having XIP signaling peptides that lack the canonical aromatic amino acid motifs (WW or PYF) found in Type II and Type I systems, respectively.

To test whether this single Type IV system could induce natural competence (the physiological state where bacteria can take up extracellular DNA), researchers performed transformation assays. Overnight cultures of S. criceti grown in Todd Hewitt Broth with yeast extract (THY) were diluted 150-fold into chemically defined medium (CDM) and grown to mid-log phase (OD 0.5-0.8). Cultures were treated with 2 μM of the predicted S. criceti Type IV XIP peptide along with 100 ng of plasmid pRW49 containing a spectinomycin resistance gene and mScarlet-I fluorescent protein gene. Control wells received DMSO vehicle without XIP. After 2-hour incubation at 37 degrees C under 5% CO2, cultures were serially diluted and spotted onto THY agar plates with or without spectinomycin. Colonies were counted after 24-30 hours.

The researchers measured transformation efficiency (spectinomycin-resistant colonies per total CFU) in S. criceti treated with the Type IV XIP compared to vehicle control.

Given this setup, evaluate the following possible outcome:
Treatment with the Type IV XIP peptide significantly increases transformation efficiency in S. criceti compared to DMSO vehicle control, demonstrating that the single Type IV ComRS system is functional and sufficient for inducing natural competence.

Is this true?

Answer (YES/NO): YES